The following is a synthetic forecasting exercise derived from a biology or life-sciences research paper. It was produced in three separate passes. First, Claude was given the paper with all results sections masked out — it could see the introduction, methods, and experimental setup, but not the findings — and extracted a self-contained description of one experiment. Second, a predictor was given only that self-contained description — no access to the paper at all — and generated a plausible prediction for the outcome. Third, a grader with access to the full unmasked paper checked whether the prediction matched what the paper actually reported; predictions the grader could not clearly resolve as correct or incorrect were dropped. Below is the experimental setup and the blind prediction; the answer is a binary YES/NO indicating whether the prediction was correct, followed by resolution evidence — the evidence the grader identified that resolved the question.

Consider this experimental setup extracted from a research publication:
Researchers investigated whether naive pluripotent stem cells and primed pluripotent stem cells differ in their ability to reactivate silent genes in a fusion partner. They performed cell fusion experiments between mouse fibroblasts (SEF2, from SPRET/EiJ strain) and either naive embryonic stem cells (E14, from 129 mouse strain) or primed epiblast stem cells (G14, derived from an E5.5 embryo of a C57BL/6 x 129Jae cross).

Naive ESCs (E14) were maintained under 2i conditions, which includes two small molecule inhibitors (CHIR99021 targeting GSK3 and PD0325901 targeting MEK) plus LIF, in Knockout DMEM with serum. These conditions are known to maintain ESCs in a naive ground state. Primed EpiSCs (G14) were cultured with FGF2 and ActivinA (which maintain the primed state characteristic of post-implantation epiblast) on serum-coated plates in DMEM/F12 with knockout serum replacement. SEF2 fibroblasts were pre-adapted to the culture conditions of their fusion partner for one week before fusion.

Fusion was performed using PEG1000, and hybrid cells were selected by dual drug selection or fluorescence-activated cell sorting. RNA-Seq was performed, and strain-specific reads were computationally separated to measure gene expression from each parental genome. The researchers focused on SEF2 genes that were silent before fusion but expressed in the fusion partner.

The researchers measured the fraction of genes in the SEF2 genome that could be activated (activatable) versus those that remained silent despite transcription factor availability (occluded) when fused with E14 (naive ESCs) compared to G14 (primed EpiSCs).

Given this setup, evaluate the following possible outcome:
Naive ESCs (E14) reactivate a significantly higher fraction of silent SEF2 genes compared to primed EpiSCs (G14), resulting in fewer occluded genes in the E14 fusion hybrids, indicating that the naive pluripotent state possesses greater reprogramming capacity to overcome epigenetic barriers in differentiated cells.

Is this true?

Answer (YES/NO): YES